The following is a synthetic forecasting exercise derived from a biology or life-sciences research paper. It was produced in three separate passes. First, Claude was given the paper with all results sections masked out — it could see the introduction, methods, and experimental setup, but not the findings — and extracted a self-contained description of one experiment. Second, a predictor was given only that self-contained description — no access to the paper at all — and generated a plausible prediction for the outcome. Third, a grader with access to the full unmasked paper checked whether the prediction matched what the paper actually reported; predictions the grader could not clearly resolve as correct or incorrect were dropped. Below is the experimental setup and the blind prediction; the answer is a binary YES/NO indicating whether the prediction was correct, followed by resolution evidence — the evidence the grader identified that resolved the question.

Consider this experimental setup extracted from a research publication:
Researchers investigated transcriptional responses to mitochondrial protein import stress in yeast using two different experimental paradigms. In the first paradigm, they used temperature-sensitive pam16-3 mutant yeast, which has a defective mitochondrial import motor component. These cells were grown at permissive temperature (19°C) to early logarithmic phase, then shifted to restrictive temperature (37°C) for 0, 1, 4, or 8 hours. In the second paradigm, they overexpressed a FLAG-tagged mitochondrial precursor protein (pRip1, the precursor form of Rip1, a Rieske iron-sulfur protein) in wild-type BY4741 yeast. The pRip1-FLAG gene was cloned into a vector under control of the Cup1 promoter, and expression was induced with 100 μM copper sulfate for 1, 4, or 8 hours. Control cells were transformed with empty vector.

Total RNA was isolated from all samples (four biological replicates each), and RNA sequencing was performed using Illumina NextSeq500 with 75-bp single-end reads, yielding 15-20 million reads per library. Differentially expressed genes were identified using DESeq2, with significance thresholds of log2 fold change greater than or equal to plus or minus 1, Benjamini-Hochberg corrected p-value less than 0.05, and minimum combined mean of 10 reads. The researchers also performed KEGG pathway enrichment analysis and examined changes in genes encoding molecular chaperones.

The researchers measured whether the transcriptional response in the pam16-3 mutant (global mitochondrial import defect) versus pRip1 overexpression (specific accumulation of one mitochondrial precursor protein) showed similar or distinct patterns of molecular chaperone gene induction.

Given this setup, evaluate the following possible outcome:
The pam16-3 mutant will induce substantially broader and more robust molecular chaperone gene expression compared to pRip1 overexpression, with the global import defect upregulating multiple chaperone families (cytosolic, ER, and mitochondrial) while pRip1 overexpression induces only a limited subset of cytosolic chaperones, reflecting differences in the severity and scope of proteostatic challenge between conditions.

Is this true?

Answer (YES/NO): NO